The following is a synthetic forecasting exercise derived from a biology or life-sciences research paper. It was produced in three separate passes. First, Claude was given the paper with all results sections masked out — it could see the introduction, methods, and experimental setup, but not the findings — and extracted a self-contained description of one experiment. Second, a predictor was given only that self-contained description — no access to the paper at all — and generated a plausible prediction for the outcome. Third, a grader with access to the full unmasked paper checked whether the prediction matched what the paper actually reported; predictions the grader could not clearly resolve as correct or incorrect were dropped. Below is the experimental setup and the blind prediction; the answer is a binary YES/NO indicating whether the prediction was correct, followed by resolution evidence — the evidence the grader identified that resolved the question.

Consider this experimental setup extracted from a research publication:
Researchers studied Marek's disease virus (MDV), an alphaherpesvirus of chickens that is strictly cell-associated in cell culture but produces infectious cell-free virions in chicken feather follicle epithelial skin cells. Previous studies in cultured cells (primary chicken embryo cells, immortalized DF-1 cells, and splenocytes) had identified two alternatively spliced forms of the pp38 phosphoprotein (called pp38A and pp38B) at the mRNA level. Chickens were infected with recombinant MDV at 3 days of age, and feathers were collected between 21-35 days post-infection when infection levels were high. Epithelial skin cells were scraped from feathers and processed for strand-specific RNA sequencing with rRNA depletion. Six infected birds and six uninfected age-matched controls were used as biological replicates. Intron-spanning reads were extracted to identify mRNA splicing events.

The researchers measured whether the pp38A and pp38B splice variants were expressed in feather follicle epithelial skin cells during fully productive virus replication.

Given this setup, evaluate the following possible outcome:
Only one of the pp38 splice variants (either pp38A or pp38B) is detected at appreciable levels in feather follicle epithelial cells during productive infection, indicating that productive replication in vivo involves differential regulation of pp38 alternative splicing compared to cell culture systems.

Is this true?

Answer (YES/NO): NO